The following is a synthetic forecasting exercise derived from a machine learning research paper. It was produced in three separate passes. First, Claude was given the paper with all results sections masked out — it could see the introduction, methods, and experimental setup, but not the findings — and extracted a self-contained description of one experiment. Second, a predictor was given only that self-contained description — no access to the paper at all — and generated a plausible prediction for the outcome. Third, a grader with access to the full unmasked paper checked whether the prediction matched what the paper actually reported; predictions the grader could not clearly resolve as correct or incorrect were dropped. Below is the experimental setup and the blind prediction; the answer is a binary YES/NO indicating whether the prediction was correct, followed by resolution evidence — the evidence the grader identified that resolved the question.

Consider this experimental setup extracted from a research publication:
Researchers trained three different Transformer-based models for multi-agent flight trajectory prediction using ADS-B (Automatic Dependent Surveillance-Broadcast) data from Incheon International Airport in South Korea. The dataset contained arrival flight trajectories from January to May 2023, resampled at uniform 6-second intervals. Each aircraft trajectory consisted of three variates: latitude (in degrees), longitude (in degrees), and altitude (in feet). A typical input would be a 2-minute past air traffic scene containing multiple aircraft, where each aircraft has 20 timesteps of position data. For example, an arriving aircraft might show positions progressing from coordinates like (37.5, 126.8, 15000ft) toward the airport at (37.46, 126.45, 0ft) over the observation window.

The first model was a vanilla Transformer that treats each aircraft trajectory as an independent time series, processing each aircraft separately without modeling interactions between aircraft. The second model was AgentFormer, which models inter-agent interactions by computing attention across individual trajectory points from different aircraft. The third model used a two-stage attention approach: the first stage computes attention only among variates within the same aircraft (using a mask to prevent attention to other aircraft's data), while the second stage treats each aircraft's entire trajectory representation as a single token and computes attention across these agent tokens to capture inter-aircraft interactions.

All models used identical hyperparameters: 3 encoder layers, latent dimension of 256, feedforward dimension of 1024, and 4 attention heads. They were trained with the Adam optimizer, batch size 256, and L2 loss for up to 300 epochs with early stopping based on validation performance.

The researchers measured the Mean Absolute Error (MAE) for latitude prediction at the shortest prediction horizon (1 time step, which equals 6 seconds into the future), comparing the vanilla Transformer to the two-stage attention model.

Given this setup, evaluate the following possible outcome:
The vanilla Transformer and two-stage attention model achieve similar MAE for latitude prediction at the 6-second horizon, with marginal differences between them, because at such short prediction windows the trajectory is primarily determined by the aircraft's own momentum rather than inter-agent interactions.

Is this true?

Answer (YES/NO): NO